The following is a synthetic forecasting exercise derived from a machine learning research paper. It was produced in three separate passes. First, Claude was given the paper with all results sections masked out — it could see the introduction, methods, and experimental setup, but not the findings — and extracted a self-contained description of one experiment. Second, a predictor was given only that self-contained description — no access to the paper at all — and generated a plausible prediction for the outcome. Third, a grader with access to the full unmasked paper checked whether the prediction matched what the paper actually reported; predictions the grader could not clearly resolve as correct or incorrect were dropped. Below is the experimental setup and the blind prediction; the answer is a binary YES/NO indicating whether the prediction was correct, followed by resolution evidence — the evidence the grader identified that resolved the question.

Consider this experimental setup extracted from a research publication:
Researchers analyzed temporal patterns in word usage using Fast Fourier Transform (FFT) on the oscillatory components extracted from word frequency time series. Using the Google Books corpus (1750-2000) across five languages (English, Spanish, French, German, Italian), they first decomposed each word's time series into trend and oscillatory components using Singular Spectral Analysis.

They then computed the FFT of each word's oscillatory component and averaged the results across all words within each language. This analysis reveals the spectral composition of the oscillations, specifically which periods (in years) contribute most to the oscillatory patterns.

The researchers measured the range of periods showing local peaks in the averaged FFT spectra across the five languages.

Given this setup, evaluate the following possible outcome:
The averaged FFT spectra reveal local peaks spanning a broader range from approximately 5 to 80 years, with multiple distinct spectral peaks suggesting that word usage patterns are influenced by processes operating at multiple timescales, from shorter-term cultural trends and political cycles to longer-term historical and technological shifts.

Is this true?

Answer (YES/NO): NO